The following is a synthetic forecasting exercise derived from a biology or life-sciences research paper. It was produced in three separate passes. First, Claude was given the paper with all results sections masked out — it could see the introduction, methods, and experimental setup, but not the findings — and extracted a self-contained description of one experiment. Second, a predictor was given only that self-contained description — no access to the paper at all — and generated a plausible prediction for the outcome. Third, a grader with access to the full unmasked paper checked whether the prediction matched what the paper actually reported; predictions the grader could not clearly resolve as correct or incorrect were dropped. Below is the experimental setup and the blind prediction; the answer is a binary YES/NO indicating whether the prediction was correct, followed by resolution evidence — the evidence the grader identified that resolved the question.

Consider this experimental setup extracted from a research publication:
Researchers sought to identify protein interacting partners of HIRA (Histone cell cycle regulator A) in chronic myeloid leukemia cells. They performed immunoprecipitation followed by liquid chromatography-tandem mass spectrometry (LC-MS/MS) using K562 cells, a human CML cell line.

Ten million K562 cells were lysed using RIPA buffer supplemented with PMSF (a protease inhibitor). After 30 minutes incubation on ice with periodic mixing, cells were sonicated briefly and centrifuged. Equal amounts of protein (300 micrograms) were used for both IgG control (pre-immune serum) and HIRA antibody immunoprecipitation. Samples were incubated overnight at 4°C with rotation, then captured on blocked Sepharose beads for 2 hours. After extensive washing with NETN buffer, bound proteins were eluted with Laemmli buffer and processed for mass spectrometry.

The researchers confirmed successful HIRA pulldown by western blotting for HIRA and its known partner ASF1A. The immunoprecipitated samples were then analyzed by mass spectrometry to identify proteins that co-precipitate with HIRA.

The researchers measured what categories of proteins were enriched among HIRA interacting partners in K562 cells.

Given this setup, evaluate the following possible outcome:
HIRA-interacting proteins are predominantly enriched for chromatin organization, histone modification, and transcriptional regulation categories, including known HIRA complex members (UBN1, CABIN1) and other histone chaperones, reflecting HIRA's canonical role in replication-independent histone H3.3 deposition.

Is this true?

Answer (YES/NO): NO